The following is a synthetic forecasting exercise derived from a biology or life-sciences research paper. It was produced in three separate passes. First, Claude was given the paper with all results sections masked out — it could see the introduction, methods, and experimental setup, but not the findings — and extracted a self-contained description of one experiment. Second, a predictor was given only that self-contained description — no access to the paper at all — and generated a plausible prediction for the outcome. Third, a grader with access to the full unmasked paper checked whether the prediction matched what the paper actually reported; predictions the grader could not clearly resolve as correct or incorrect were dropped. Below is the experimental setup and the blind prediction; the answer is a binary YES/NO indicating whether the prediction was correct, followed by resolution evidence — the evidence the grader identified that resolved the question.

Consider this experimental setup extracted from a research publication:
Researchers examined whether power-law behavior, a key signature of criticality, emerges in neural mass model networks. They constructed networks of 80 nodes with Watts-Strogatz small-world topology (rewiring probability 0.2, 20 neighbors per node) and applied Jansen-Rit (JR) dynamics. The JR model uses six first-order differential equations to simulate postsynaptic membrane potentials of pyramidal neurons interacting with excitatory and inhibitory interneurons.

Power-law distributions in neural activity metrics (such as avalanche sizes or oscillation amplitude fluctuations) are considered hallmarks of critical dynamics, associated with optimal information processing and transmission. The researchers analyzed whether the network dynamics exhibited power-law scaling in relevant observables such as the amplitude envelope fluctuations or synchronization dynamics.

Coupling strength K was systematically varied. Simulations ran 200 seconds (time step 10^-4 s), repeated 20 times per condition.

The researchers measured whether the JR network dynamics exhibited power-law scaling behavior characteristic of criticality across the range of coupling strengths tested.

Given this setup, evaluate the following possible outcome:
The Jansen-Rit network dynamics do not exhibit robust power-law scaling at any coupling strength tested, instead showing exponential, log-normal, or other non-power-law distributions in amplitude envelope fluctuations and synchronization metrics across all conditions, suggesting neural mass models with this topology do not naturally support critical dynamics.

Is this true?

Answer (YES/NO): YES